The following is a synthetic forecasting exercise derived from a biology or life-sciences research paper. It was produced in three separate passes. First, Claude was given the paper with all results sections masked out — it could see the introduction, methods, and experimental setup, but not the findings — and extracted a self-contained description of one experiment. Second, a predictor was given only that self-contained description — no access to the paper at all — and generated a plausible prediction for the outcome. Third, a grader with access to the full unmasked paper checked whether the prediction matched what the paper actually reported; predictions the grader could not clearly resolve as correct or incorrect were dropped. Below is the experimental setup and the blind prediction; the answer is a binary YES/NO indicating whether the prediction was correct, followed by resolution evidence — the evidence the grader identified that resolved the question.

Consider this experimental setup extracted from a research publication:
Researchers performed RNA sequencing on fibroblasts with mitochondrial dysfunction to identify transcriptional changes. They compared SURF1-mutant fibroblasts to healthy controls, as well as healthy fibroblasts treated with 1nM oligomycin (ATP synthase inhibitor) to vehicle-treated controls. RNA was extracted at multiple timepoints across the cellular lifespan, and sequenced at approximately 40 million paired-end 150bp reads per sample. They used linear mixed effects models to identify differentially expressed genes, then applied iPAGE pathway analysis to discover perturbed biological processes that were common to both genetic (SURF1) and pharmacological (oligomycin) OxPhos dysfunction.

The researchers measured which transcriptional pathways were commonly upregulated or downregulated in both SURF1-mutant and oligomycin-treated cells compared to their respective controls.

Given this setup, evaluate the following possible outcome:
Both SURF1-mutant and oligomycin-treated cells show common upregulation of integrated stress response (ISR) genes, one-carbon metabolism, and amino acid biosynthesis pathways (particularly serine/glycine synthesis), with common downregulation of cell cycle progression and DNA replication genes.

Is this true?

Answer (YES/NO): NO